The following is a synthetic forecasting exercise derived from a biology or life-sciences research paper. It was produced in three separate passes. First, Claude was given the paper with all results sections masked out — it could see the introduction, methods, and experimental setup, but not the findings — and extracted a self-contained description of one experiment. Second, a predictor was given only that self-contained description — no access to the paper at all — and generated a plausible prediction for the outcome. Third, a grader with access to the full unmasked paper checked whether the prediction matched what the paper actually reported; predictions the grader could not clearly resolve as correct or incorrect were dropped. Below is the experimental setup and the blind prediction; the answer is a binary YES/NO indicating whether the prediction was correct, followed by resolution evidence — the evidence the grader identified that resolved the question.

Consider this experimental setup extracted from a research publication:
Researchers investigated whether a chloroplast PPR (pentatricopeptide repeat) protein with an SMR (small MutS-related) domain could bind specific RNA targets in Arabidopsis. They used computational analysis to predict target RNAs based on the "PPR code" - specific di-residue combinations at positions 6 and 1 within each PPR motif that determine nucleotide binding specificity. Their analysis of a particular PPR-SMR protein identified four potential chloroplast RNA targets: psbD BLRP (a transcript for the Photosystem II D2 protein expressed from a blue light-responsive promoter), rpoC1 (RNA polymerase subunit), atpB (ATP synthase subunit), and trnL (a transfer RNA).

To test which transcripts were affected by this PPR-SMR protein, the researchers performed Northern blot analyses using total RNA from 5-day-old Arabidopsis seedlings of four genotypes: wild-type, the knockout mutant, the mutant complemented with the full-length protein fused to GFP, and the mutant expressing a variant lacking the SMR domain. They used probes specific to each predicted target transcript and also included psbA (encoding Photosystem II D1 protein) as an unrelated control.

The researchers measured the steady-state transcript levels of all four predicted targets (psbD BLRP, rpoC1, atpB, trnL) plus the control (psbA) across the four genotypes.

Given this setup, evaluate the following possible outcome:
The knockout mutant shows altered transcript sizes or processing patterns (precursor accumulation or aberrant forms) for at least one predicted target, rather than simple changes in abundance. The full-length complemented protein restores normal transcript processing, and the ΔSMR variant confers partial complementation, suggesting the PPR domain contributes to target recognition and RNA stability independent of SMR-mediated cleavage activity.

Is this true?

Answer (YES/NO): NO